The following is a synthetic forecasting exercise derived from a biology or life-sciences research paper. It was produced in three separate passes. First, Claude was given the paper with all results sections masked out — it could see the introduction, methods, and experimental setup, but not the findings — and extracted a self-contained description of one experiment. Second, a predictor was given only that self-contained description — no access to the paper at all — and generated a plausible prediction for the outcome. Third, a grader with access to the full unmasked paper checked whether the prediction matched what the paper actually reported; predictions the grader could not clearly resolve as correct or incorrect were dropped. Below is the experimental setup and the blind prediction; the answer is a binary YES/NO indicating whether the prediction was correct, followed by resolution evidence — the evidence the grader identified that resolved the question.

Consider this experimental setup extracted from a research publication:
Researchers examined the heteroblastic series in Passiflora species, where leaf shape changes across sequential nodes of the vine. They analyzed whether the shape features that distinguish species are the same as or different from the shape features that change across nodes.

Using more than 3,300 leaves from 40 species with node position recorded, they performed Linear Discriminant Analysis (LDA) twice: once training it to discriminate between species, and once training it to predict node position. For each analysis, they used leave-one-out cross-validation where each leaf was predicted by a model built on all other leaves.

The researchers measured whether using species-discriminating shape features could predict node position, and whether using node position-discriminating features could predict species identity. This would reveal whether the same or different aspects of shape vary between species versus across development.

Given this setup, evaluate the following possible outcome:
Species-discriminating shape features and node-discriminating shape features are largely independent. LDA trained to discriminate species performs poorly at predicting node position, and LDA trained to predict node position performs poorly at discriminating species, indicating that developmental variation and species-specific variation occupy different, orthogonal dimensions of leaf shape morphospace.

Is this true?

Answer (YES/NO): YES